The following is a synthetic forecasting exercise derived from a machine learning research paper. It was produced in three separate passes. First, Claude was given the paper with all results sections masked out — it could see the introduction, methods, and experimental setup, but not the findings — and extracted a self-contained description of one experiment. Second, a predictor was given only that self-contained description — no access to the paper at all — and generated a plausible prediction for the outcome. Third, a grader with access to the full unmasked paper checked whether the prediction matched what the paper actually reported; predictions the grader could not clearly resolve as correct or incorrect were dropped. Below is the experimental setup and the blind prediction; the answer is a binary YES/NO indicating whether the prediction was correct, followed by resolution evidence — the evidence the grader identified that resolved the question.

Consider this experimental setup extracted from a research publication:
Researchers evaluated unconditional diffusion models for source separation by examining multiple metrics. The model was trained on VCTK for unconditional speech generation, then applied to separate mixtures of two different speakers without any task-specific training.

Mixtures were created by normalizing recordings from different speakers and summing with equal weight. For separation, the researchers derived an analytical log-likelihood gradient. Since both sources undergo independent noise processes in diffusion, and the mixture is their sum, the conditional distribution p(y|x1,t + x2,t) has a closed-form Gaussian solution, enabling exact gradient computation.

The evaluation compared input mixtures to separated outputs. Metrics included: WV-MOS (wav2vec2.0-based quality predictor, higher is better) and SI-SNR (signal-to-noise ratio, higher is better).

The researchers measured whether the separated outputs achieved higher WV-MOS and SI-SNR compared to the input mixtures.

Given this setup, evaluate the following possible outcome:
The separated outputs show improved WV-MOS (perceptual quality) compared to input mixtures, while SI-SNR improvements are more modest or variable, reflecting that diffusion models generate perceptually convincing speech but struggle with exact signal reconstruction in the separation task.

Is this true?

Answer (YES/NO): NO